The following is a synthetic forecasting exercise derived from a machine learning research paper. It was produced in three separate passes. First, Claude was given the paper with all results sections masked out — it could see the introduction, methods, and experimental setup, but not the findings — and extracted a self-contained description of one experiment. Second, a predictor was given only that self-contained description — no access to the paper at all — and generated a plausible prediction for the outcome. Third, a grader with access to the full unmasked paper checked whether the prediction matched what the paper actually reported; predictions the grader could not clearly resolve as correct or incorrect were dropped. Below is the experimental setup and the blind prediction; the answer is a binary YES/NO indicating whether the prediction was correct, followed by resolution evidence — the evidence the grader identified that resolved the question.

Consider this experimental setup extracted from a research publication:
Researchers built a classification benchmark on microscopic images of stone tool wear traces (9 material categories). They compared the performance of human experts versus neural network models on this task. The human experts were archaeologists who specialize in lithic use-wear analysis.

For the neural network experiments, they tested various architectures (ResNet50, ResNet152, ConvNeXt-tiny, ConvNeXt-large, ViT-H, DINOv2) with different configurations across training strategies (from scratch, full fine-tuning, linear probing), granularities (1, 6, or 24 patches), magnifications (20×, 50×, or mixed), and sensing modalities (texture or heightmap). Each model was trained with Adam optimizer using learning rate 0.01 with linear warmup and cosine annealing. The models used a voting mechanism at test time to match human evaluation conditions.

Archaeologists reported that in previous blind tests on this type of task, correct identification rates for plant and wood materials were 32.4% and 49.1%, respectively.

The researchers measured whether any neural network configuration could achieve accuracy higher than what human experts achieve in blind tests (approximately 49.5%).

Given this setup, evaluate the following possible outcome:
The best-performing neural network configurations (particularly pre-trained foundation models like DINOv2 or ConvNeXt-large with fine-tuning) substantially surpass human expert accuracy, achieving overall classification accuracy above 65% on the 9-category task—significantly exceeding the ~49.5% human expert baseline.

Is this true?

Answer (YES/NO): NO